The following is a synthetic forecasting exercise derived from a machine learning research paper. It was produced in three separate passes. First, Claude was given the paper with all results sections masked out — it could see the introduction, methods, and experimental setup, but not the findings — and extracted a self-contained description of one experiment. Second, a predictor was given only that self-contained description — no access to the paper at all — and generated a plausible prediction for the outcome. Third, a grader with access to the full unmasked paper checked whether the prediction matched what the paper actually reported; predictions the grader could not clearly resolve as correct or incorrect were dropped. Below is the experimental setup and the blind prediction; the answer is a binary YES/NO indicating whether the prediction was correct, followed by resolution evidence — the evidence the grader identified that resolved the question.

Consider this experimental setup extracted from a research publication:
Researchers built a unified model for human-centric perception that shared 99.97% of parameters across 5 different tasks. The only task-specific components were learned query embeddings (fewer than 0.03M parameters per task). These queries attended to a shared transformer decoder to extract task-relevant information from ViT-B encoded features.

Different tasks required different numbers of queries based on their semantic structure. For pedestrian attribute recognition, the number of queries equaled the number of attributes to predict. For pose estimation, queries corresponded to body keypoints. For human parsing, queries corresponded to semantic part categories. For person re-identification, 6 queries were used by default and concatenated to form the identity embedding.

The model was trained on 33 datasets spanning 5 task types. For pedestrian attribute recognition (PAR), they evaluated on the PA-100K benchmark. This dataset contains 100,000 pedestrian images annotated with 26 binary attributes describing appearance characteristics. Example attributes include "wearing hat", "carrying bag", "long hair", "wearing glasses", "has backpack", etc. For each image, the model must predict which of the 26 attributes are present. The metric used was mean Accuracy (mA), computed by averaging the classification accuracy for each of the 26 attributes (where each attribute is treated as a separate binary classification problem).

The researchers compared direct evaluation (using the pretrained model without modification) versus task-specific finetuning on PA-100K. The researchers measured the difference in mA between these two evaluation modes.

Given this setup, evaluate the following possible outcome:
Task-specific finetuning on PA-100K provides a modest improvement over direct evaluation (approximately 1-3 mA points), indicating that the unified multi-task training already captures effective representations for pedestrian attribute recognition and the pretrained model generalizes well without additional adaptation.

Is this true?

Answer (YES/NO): NO